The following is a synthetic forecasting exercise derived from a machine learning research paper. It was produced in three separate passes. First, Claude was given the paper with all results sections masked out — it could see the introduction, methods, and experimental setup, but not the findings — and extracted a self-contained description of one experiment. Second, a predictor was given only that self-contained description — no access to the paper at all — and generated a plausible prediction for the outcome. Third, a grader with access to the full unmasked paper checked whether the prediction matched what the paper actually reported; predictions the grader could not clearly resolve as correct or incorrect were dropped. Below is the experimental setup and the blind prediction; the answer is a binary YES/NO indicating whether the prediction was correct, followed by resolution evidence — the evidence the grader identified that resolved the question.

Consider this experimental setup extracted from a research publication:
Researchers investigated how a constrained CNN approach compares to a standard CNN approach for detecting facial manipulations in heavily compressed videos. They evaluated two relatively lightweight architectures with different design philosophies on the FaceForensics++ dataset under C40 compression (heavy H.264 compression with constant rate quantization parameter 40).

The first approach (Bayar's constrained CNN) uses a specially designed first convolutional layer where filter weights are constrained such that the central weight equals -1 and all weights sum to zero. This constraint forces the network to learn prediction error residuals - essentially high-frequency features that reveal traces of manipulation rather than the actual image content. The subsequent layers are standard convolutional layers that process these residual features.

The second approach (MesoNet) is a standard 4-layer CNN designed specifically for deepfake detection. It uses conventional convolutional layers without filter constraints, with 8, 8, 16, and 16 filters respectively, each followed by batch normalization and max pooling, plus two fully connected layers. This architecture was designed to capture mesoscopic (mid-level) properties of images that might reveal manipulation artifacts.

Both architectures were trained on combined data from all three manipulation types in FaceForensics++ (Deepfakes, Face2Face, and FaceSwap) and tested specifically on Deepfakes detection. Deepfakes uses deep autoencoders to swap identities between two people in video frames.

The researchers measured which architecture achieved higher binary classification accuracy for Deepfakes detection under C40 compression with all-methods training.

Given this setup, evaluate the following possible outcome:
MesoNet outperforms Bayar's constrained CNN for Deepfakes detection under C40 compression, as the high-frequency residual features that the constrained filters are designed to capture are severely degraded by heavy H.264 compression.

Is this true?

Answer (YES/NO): NO